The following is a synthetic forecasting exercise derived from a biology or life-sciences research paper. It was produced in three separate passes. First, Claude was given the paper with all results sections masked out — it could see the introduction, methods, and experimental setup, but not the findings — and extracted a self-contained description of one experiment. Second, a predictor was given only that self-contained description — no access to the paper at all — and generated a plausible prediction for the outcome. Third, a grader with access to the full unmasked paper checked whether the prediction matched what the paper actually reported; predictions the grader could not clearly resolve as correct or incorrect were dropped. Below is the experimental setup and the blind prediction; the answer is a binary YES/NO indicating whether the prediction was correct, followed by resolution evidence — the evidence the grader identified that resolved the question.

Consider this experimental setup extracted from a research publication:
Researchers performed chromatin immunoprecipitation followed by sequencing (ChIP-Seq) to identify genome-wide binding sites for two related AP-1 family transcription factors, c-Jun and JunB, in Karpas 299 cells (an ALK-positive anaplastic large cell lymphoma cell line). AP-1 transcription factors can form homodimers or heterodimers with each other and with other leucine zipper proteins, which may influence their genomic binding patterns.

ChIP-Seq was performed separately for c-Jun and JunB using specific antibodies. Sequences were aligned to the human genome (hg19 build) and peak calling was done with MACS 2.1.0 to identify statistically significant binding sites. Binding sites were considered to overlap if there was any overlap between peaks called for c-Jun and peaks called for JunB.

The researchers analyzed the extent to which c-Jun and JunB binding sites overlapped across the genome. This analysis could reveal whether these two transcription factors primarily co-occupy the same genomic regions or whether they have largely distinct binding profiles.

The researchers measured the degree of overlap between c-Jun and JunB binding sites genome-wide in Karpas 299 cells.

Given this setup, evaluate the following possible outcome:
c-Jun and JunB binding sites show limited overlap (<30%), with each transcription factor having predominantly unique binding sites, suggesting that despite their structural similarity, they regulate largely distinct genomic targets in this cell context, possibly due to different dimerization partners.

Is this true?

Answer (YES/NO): NO